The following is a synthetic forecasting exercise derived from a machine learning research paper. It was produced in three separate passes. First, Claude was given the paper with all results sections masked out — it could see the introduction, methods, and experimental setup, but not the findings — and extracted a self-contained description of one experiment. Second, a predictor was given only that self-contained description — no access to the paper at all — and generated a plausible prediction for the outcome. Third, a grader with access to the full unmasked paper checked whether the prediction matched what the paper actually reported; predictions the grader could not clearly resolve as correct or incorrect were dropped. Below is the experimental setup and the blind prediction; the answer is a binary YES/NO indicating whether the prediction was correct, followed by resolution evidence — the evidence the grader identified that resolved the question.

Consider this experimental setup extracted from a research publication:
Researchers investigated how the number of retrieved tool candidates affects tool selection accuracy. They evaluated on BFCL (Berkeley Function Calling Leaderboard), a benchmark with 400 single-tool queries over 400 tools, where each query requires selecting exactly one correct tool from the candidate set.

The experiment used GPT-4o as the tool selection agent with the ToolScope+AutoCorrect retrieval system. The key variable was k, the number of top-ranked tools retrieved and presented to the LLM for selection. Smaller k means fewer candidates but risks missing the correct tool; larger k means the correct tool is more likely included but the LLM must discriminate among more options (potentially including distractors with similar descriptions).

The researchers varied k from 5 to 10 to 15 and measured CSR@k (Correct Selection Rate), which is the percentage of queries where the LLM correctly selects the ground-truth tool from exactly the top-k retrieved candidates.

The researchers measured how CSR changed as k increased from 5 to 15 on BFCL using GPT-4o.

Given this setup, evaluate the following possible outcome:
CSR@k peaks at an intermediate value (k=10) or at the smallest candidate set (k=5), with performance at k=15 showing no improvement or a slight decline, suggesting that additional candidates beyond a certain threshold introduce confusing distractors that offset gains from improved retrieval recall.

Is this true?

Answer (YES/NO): NO